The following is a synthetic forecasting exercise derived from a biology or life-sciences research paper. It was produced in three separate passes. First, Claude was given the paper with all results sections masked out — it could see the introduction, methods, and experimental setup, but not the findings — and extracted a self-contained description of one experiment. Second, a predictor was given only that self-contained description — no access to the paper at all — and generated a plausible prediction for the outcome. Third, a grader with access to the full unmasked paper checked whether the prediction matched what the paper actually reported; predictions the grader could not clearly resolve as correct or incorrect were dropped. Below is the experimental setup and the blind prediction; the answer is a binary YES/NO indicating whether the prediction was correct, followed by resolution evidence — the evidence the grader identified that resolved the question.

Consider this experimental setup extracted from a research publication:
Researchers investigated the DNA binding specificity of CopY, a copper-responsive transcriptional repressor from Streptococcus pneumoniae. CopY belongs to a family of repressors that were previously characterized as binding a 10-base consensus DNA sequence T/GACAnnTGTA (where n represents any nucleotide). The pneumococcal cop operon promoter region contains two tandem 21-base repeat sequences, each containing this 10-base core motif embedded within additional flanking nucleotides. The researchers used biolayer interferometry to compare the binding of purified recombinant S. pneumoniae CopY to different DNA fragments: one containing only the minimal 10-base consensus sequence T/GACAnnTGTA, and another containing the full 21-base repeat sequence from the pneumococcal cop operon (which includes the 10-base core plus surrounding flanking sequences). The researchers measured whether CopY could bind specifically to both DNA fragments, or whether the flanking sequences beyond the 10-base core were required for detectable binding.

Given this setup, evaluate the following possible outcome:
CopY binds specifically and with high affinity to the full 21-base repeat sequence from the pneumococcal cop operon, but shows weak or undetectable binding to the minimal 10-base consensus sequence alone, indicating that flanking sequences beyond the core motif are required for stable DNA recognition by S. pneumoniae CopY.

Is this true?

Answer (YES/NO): YES